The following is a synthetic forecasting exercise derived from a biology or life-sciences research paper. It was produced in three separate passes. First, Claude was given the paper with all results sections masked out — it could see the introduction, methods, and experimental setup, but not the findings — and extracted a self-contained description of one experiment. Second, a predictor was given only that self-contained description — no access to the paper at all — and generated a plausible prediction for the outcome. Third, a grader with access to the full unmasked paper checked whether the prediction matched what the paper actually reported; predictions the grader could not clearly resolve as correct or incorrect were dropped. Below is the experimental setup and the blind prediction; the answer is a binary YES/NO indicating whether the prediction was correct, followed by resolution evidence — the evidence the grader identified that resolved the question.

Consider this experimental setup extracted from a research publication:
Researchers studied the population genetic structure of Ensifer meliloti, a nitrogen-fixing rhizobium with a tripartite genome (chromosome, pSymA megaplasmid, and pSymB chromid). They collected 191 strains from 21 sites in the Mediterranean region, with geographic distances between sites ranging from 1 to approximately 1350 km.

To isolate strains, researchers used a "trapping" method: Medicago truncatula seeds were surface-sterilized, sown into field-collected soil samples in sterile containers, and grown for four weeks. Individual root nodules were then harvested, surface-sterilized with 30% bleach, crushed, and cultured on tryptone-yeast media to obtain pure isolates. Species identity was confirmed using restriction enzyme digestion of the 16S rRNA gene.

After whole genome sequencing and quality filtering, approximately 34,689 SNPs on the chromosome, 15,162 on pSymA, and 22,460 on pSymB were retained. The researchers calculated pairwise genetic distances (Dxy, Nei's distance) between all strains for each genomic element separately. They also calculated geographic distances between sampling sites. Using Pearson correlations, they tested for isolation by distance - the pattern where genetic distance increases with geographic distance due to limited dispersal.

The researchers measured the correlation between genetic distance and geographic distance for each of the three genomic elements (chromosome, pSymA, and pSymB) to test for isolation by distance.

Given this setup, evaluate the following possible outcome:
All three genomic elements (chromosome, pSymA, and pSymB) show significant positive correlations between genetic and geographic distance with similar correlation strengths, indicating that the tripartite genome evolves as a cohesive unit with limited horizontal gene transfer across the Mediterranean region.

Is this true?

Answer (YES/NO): NO